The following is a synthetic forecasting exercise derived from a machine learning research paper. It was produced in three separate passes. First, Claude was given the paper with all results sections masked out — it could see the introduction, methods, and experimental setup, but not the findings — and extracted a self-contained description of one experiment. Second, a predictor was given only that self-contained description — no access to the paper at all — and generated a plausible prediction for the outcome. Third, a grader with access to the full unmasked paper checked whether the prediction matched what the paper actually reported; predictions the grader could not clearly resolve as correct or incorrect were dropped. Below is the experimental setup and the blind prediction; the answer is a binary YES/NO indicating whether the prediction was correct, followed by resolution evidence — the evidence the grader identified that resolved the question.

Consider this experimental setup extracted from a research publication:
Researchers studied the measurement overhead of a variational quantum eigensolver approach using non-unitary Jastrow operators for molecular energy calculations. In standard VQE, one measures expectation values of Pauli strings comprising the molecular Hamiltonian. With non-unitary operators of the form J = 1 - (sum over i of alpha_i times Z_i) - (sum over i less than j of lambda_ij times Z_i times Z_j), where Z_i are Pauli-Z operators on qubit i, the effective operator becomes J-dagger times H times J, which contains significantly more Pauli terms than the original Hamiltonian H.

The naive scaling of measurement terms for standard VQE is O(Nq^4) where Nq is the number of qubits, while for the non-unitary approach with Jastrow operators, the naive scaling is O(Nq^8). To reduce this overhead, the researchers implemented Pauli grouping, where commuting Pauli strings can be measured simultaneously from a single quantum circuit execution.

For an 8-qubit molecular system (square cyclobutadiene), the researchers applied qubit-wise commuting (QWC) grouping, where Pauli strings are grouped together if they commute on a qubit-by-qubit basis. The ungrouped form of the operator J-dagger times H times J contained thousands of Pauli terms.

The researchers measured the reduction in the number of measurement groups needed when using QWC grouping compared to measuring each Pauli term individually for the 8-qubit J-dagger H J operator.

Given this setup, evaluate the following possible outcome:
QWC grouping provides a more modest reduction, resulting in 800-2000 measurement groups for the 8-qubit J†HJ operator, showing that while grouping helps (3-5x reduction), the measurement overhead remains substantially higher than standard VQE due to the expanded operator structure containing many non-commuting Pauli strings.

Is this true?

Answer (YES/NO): NO